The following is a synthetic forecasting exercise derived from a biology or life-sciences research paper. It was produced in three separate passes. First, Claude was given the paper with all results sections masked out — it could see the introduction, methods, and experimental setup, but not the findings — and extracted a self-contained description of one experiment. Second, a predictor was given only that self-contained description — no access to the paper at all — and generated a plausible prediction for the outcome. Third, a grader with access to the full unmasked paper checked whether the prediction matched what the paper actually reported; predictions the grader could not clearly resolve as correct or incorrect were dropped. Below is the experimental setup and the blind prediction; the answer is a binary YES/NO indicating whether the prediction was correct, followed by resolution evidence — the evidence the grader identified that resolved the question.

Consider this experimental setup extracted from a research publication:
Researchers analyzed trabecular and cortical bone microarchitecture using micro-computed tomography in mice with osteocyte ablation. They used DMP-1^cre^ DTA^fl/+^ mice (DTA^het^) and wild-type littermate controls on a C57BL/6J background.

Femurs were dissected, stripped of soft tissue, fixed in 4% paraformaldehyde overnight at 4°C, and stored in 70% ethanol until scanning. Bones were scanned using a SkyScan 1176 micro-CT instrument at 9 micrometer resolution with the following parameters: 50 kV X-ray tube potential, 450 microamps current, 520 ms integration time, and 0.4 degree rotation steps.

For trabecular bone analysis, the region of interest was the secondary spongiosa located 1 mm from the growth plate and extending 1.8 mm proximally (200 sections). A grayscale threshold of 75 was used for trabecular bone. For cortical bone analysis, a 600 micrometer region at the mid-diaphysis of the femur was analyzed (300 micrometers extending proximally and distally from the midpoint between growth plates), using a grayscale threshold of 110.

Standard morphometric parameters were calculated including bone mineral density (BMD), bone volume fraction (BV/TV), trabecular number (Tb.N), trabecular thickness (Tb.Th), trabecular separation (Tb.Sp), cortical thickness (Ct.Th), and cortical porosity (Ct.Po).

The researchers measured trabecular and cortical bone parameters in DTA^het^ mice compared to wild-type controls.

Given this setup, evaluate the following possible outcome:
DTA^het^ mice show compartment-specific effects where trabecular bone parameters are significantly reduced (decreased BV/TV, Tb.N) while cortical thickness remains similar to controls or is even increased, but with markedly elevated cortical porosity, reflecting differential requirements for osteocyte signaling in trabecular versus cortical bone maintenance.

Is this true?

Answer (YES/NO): NO